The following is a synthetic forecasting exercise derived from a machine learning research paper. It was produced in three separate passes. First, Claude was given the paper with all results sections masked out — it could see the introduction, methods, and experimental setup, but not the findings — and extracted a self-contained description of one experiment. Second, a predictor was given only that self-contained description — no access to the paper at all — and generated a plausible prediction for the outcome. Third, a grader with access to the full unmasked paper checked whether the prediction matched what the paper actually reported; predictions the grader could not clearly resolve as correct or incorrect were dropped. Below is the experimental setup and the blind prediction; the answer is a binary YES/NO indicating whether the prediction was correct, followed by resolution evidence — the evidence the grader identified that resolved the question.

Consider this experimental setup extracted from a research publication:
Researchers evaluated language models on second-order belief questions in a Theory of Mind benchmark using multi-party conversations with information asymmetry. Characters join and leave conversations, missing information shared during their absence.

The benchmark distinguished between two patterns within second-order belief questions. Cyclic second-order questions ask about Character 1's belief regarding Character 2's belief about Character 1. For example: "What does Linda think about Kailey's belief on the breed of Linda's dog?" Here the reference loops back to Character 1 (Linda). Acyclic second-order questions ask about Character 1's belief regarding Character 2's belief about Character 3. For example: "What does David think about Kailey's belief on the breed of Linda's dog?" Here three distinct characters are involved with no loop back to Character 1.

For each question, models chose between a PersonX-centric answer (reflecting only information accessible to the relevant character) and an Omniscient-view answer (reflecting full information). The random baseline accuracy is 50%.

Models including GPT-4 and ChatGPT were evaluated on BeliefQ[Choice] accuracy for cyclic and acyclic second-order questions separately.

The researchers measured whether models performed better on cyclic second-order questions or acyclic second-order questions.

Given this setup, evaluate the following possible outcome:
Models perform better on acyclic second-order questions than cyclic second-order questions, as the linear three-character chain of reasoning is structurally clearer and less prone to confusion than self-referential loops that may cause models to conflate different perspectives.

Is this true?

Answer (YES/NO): NO